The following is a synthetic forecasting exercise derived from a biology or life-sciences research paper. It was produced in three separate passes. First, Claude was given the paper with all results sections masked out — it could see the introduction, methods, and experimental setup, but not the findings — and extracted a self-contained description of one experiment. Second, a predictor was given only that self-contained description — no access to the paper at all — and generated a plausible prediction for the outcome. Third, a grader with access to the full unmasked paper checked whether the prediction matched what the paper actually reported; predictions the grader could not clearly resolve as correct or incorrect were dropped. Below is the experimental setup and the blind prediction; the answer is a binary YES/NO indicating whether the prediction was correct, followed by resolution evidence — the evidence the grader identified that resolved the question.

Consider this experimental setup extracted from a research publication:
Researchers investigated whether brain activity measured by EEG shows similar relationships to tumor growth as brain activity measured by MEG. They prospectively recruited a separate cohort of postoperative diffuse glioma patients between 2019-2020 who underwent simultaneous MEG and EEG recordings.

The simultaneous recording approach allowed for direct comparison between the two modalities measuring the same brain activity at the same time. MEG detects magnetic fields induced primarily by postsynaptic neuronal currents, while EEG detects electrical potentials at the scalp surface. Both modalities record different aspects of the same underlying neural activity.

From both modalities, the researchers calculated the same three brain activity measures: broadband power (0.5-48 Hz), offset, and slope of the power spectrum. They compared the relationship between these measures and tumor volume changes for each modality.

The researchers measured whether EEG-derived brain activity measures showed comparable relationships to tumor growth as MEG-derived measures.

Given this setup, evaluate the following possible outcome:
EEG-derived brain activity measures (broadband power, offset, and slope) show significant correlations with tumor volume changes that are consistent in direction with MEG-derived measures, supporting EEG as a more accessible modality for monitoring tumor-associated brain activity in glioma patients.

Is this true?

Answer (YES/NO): NO